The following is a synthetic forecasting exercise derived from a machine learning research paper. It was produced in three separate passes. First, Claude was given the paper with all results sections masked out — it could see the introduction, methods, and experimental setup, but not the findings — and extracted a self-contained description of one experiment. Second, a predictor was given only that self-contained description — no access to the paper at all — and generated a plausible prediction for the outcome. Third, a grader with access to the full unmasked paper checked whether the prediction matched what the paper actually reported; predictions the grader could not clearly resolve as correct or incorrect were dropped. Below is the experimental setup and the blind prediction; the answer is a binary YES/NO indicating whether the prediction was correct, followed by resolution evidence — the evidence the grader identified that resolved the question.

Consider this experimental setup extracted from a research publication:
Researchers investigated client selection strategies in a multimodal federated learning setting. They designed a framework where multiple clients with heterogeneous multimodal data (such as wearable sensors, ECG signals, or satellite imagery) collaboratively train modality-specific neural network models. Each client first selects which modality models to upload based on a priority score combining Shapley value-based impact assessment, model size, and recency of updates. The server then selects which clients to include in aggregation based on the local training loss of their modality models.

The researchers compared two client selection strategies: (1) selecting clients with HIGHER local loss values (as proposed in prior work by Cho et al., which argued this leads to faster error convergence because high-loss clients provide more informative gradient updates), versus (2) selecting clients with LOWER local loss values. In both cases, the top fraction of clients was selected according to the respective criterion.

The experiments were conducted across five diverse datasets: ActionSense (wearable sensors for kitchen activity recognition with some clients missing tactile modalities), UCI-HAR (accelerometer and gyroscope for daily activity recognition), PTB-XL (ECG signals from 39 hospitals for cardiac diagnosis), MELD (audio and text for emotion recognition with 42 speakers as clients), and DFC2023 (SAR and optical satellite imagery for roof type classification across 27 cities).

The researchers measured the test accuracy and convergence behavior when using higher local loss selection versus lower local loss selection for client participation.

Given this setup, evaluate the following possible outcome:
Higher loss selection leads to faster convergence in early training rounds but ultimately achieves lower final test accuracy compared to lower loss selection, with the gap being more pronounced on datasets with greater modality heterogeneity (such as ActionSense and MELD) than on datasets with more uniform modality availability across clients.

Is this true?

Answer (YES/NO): NO